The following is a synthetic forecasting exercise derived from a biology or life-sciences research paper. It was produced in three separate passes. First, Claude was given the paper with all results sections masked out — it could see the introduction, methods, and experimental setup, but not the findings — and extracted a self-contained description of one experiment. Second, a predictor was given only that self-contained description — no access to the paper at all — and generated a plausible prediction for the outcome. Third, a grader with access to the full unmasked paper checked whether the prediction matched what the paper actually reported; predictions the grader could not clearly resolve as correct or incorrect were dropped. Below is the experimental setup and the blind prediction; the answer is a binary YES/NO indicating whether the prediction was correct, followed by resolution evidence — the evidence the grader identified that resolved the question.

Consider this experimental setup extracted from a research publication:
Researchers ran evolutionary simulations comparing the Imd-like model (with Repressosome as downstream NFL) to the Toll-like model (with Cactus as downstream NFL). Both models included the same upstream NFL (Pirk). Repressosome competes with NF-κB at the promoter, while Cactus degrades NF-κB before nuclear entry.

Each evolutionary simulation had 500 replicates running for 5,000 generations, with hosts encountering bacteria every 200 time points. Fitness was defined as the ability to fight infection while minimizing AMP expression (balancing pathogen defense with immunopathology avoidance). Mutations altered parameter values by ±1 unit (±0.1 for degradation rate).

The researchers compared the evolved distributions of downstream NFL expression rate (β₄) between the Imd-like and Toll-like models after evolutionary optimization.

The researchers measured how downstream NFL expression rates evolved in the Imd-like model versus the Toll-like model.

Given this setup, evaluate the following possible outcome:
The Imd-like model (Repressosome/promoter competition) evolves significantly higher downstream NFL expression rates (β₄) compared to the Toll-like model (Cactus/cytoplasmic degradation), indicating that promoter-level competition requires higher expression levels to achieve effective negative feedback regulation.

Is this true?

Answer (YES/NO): NO